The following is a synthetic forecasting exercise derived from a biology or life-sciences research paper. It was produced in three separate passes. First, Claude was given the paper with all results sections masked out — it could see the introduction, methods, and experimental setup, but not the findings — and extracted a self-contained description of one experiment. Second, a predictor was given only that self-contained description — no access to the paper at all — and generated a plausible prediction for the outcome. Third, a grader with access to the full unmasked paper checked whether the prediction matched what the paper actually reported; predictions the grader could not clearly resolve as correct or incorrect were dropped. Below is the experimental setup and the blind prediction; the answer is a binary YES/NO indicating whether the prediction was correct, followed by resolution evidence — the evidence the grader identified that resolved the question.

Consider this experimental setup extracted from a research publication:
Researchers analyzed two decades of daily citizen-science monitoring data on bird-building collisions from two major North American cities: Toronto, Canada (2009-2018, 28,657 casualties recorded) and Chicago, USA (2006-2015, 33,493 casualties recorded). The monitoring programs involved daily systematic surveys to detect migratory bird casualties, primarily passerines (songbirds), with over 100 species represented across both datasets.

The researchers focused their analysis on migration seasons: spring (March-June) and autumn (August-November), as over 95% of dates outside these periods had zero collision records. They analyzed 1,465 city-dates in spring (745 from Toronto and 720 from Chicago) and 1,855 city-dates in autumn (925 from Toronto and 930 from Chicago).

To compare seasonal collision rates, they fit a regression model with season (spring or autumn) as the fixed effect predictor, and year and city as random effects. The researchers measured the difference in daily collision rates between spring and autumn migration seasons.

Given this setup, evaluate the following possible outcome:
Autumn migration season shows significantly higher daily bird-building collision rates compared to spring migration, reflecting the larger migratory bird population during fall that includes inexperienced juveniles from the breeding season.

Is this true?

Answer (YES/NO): YES